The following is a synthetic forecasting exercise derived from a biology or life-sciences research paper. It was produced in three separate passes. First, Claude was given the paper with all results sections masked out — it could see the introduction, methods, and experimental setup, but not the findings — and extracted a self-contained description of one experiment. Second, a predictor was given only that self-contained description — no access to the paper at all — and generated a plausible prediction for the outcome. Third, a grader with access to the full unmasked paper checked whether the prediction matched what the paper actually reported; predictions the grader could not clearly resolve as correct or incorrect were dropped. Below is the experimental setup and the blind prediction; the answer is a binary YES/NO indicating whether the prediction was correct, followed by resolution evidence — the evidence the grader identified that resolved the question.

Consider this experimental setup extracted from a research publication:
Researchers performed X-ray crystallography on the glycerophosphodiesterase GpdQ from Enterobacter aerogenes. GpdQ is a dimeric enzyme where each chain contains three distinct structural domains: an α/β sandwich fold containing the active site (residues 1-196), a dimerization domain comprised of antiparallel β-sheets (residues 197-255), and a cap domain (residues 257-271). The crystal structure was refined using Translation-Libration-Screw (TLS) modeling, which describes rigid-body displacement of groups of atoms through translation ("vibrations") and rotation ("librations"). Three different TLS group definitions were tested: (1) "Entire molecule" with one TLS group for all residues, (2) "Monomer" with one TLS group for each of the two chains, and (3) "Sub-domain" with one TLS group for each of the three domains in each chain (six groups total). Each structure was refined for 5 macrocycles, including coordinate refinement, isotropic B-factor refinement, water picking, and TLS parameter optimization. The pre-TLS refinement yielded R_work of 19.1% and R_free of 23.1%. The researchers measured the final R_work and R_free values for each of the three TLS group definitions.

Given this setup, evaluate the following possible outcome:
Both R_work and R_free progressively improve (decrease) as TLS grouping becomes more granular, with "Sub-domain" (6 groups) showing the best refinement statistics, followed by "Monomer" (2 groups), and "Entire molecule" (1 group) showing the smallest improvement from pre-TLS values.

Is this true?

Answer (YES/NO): NO